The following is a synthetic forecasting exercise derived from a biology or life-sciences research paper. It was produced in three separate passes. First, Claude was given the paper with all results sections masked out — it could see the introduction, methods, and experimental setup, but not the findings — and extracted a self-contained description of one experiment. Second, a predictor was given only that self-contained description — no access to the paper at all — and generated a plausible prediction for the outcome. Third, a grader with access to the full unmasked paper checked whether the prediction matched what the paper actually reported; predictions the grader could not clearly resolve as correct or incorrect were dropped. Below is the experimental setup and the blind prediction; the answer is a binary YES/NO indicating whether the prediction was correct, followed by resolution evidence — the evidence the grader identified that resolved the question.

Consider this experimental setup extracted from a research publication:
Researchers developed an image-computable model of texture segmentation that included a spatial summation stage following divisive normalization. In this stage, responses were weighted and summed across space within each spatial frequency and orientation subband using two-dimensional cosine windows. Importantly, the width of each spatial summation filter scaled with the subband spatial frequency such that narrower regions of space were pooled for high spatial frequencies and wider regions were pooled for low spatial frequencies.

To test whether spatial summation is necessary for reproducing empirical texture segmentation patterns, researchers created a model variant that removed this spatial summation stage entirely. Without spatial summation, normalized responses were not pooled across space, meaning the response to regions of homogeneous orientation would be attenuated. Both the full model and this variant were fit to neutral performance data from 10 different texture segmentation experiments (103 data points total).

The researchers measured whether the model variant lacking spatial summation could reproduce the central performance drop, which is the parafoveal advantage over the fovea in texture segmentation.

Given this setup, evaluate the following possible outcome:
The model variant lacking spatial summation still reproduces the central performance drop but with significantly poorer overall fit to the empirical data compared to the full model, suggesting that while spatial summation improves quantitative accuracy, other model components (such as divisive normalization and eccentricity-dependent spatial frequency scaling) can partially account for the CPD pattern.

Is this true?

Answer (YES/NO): NO